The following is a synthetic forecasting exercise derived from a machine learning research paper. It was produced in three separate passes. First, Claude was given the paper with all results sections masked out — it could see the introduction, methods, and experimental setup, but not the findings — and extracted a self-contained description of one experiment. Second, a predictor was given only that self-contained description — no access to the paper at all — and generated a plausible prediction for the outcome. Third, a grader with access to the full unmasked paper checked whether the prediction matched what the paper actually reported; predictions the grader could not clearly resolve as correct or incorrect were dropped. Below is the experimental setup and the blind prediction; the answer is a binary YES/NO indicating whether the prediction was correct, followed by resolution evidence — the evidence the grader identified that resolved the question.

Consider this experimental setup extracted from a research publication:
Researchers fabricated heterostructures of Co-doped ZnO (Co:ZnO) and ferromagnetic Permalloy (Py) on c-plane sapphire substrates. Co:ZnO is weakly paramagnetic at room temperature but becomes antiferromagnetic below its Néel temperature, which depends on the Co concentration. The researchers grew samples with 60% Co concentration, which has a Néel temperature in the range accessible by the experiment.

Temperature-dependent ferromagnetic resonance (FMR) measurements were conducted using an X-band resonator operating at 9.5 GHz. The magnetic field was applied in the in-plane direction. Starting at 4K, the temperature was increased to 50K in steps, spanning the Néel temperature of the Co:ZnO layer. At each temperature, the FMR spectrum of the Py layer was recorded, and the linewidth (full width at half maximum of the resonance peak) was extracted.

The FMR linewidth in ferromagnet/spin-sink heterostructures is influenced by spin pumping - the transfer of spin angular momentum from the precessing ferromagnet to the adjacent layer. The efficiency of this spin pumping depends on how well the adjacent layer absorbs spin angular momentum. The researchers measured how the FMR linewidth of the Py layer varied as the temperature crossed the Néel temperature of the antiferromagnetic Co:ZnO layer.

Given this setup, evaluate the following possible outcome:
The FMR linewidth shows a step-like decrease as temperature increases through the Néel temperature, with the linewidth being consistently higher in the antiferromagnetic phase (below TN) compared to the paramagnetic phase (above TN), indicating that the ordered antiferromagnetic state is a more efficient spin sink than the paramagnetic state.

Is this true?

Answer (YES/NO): NO